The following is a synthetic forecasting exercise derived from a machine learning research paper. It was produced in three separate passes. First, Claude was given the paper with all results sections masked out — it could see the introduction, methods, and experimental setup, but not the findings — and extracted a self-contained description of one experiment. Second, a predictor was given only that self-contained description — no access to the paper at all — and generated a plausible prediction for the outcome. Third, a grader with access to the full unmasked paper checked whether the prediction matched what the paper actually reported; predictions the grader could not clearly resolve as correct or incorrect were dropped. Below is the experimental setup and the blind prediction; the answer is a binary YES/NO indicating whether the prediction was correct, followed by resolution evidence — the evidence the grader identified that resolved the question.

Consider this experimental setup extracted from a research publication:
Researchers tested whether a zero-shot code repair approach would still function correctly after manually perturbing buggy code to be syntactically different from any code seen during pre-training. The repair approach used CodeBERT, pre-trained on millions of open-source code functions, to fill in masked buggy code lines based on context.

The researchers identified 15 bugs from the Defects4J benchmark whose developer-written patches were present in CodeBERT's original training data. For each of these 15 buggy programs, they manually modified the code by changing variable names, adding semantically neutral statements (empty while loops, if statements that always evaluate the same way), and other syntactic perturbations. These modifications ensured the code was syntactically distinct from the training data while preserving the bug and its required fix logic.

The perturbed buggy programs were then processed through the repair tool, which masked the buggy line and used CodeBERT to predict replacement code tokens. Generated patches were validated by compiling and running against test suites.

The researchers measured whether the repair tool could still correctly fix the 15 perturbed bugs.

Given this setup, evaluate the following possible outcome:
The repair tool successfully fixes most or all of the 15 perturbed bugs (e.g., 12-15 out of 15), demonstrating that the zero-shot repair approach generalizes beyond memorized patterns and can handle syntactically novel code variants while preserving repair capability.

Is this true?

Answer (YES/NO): YES